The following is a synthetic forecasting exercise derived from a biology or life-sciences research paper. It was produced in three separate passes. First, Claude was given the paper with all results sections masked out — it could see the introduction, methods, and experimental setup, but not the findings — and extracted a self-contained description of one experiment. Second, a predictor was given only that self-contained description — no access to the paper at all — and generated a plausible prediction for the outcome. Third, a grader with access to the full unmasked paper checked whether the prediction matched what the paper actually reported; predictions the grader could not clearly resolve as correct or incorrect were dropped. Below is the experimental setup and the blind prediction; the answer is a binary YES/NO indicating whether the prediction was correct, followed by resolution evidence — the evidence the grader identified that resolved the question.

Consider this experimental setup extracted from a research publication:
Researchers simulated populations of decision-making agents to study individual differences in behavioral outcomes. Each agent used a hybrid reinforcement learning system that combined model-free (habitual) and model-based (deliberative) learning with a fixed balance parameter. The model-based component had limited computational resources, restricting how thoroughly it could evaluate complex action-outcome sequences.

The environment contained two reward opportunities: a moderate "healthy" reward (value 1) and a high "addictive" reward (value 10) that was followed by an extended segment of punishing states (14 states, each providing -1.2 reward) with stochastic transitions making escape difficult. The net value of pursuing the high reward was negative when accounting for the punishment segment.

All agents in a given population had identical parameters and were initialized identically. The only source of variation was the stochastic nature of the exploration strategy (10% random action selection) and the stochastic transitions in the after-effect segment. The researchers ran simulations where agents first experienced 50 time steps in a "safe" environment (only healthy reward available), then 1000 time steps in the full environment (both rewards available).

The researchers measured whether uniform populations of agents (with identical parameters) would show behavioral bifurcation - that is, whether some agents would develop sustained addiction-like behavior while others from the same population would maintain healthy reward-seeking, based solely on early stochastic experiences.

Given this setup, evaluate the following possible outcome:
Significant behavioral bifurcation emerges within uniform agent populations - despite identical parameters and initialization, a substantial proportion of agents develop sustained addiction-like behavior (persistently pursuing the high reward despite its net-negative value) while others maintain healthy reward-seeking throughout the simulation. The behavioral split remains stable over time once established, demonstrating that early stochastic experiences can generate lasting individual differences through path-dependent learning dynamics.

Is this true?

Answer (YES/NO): YES